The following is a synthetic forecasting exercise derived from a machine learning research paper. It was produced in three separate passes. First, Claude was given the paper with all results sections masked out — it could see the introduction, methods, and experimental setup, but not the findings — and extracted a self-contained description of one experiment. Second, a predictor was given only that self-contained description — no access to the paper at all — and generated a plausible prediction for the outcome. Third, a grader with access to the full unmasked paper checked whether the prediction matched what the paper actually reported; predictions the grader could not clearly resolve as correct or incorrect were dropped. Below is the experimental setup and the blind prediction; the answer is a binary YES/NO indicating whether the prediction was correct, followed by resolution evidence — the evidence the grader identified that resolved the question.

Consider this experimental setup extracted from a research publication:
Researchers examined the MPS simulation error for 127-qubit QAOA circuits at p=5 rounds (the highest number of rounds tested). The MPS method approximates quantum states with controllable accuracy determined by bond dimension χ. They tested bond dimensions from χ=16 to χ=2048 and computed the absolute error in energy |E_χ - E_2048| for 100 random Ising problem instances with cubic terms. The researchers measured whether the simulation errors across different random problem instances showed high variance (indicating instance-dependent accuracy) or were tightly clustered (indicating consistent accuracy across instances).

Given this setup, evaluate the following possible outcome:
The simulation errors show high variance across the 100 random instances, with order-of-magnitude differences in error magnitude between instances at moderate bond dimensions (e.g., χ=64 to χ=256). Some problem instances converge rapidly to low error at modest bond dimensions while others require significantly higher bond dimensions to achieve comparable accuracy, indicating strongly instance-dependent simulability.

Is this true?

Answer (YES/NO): NO